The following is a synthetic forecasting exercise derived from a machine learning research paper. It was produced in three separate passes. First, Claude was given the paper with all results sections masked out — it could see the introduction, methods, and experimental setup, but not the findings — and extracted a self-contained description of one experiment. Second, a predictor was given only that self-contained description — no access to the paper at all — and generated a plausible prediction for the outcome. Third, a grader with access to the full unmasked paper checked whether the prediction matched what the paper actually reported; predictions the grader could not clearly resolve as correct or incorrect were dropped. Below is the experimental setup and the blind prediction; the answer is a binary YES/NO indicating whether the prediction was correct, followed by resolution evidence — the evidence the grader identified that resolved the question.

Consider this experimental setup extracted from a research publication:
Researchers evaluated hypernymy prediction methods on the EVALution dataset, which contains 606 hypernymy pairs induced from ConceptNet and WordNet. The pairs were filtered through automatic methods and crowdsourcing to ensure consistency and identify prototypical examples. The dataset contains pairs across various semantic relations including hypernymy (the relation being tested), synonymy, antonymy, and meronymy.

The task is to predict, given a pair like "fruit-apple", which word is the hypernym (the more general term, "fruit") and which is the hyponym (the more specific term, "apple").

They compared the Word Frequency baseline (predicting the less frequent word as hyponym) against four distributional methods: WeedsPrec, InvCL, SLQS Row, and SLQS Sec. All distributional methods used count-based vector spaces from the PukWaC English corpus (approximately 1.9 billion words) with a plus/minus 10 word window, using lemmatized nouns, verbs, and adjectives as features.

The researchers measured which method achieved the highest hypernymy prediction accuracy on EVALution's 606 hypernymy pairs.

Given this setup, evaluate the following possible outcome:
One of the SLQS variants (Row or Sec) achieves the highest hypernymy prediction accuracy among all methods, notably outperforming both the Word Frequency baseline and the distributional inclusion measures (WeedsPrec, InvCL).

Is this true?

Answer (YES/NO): NO